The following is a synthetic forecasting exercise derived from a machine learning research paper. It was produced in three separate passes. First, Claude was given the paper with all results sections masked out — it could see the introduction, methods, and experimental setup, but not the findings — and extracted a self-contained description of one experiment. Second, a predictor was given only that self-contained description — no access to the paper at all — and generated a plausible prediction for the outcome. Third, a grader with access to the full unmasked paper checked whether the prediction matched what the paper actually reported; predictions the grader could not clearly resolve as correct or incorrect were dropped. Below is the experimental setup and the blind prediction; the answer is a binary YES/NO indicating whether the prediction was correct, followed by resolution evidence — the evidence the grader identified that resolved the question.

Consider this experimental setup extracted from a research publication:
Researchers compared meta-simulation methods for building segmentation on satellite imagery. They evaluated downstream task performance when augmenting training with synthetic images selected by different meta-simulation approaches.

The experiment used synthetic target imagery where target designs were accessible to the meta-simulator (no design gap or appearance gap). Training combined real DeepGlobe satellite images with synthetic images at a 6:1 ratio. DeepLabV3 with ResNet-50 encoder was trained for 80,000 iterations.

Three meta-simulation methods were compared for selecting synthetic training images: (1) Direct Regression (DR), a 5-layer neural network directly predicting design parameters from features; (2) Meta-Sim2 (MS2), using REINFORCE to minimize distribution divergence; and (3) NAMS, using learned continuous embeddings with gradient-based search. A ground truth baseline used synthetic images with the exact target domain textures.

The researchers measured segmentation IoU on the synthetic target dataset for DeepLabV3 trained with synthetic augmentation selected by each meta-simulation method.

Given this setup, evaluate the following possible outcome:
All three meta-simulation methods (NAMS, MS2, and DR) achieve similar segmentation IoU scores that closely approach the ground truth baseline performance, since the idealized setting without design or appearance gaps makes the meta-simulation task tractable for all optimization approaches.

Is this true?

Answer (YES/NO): NO